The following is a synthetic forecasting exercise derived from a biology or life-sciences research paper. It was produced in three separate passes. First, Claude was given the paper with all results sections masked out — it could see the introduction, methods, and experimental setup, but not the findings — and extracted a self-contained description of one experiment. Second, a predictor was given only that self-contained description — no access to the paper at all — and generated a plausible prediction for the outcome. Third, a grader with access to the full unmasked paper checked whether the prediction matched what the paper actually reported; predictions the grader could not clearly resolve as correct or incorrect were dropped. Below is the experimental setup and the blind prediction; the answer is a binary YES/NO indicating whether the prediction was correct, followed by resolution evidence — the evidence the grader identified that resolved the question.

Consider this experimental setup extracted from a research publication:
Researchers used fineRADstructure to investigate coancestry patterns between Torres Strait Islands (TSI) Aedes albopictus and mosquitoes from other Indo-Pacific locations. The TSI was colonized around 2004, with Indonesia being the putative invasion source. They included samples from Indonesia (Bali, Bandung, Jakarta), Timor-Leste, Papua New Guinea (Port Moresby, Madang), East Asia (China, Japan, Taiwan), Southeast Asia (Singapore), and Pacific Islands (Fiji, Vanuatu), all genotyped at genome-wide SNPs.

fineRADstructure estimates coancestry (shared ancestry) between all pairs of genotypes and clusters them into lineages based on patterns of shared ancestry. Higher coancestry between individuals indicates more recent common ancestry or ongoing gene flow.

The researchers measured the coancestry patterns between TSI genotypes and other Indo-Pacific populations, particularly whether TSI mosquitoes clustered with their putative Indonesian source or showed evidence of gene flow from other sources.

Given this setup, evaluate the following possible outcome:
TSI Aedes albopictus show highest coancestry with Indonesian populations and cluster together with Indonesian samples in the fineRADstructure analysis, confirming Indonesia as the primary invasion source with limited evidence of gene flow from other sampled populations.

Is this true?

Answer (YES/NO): NO